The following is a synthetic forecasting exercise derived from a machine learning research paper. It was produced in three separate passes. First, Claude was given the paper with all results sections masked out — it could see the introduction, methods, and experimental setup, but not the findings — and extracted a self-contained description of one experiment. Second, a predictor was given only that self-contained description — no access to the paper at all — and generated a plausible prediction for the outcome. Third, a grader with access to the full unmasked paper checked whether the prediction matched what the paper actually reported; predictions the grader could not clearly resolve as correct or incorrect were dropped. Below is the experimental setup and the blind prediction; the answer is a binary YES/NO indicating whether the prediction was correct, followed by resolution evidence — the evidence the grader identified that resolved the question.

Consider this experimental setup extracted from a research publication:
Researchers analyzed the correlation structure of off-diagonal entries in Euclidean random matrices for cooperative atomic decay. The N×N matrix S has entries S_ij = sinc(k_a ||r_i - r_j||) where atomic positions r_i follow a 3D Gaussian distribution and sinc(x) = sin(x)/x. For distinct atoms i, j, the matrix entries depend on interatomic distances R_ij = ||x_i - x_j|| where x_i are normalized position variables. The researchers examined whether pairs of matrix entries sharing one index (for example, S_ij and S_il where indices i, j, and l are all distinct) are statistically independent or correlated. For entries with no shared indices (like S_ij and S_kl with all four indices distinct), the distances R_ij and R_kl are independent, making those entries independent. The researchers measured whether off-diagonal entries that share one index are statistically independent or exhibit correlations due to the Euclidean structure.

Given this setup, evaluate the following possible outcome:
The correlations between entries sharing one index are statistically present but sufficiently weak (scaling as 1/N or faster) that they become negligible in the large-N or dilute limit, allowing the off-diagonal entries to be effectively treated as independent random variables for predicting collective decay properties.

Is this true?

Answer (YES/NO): NO